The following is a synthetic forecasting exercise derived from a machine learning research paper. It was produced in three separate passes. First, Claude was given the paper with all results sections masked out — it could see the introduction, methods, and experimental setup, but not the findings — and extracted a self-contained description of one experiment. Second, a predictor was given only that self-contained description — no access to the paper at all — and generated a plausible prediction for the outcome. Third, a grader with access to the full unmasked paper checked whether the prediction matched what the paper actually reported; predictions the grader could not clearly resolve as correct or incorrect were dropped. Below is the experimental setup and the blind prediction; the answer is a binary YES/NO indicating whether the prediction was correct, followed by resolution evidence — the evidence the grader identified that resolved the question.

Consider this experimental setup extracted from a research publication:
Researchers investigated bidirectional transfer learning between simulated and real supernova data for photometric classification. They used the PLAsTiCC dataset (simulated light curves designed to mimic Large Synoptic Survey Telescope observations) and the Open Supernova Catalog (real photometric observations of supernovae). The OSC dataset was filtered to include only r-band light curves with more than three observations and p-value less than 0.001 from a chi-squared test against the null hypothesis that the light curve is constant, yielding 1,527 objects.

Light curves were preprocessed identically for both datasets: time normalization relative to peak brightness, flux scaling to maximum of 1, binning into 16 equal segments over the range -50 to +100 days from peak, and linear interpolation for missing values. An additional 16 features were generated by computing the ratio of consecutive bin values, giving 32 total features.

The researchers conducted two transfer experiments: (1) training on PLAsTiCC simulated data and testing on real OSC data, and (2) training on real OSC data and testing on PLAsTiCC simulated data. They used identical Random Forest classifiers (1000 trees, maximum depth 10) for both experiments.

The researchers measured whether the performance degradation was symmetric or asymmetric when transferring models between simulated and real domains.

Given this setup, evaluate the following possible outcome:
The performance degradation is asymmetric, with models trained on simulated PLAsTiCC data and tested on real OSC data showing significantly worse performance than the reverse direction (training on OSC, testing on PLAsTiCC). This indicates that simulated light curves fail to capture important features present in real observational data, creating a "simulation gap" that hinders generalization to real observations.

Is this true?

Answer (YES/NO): NO